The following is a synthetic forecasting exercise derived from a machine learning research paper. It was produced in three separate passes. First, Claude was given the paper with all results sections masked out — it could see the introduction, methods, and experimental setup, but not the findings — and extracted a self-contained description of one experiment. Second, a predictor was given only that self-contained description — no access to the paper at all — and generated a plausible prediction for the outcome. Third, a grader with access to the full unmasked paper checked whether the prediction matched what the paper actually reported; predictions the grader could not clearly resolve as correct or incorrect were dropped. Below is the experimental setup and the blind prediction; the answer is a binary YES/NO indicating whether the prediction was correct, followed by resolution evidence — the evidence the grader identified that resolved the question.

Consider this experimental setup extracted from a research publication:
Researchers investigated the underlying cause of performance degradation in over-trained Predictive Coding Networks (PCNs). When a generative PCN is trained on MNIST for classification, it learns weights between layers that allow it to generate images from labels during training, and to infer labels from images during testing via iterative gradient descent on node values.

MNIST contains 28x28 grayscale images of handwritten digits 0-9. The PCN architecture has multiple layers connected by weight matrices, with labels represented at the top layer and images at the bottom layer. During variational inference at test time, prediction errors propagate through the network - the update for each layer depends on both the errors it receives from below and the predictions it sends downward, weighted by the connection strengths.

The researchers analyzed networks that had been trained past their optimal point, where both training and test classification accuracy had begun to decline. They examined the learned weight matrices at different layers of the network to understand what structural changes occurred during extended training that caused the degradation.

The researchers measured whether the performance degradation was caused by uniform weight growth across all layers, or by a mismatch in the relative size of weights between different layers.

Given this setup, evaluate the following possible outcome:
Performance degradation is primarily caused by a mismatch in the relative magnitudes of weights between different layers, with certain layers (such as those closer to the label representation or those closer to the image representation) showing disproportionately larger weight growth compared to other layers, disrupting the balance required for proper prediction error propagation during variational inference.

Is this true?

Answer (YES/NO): YES